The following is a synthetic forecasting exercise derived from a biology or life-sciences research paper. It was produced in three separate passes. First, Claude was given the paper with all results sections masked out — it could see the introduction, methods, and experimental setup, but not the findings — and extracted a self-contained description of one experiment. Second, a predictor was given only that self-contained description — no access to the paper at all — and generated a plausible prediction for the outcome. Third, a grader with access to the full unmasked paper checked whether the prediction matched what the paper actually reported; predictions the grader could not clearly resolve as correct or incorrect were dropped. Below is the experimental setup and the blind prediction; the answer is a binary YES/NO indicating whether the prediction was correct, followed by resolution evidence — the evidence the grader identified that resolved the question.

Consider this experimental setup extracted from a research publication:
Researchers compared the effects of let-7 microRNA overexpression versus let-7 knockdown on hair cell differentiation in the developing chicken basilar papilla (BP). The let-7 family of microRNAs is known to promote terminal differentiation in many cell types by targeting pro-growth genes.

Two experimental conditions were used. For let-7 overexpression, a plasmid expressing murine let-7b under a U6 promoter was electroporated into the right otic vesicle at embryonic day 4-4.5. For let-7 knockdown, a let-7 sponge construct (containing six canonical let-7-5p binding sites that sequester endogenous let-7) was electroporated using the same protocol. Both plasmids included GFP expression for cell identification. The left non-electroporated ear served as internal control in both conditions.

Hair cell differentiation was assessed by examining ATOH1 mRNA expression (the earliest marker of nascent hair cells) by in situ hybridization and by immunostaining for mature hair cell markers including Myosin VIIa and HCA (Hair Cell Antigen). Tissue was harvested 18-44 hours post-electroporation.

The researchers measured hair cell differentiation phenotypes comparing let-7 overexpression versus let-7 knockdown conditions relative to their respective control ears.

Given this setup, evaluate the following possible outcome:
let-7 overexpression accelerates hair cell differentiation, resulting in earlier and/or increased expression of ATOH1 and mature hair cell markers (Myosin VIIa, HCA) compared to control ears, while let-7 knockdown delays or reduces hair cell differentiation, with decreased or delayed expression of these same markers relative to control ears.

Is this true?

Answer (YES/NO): NO